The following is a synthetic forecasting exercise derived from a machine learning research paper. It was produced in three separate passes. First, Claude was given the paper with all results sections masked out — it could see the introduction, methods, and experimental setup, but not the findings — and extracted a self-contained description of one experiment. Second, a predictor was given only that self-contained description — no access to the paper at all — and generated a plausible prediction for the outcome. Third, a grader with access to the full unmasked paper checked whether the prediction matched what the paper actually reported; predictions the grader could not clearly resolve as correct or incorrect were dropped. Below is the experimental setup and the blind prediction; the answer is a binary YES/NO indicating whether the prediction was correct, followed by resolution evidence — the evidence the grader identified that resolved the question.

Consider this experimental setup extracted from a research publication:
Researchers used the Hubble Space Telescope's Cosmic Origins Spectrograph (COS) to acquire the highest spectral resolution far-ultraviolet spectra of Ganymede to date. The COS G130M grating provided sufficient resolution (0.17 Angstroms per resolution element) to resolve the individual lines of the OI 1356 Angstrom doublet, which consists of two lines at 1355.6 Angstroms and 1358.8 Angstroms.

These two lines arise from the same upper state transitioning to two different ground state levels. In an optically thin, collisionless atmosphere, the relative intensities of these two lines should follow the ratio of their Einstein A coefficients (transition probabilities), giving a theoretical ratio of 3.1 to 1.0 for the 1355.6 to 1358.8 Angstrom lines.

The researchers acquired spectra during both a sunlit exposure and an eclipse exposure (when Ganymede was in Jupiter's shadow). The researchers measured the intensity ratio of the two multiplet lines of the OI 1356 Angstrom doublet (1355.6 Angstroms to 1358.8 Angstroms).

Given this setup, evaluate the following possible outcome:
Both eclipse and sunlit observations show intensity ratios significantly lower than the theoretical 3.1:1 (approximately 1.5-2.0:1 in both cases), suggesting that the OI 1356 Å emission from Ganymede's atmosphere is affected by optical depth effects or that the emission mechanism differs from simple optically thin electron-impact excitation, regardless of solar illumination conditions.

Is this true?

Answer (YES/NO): NO